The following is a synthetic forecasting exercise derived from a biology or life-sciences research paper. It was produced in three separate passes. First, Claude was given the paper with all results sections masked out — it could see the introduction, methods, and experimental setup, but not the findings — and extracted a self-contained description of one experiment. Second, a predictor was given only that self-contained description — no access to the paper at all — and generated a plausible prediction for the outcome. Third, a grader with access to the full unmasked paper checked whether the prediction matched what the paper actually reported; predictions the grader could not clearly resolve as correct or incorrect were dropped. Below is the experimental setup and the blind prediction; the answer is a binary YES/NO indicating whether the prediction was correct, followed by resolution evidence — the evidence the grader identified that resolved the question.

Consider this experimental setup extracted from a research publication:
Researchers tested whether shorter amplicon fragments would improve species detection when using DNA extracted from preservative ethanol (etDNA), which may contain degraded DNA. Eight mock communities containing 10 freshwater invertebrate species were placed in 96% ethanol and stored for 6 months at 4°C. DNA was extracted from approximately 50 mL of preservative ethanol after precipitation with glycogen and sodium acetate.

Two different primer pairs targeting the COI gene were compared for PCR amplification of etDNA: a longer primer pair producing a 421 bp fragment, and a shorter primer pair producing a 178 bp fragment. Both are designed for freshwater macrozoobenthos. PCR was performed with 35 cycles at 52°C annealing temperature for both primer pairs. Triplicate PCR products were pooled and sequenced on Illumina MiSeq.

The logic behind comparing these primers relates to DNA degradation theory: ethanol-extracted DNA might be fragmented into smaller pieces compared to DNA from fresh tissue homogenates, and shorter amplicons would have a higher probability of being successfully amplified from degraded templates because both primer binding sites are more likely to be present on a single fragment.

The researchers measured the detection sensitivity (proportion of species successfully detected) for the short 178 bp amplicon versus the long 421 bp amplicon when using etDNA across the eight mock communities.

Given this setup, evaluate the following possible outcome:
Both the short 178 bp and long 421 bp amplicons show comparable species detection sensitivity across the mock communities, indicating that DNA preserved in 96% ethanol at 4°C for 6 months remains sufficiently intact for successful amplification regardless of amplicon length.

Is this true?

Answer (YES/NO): NO